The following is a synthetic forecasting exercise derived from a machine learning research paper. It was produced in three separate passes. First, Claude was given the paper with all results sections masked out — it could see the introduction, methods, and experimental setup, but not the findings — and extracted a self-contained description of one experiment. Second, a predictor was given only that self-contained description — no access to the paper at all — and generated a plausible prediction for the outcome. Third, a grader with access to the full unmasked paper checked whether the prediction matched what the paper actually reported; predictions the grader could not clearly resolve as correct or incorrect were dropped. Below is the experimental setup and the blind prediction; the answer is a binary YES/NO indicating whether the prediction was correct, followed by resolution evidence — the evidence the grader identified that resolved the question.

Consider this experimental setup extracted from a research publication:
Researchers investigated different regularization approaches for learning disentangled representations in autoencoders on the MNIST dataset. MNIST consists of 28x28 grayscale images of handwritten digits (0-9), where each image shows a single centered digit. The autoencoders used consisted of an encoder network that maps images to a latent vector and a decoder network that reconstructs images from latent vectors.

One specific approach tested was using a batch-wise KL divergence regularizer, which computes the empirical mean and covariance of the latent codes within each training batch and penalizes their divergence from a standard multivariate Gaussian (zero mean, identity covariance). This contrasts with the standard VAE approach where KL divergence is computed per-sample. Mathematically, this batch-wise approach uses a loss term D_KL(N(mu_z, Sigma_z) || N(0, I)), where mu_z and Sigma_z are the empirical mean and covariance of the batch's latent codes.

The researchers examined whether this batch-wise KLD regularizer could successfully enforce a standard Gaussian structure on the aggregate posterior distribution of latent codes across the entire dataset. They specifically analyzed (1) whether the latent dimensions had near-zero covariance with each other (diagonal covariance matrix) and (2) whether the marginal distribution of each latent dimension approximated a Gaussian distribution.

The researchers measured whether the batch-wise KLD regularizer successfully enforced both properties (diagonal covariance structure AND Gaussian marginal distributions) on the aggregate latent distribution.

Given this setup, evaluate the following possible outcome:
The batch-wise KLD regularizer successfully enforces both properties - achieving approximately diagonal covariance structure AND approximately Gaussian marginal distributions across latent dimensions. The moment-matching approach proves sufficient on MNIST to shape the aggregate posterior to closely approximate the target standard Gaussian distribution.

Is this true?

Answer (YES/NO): NO